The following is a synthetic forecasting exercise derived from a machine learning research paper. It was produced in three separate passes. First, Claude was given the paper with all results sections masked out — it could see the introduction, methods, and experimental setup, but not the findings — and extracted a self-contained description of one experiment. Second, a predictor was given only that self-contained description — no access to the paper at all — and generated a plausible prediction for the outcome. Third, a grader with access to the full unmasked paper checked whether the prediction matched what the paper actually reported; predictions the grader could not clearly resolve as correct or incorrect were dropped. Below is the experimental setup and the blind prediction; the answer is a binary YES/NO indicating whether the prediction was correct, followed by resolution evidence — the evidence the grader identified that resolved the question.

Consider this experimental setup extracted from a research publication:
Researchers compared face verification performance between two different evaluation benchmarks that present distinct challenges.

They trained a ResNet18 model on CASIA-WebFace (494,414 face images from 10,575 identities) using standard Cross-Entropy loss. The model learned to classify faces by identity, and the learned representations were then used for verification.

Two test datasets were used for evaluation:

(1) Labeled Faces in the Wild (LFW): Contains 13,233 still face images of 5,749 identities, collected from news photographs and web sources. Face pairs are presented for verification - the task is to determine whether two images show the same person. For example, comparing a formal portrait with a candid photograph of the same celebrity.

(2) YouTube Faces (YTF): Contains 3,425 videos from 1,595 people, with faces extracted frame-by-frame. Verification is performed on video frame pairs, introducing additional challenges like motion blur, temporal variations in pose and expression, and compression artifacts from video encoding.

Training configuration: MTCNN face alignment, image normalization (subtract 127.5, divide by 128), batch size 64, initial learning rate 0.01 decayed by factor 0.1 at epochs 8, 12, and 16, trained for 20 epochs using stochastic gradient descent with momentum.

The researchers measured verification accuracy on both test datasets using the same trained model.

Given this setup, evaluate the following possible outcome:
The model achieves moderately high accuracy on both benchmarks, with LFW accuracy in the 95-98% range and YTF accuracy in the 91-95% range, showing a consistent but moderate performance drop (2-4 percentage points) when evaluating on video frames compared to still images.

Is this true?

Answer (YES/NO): YES